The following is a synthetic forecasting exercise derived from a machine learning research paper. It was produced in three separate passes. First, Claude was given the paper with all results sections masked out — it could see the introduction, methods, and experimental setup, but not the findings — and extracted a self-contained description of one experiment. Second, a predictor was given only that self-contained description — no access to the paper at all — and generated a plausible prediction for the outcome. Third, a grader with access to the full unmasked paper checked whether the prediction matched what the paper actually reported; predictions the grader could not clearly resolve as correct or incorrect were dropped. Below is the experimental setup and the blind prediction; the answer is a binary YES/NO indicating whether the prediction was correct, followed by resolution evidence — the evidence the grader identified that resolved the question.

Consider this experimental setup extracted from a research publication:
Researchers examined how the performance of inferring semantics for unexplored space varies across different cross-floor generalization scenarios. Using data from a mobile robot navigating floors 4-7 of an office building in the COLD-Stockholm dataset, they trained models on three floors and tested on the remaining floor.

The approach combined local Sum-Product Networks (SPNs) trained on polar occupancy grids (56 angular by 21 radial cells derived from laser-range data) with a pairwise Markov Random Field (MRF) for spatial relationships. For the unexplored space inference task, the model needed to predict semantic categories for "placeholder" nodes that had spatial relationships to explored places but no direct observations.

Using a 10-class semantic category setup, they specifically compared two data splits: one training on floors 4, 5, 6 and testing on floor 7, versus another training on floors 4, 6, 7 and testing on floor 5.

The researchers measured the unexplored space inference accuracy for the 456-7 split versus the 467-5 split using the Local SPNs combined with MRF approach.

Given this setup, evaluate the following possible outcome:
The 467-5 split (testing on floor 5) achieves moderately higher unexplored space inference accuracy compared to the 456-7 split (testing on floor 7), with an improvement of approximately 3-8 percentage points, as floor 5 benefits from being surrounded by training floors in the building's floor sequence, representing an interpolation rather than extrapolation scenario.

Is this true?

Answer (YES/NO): NO